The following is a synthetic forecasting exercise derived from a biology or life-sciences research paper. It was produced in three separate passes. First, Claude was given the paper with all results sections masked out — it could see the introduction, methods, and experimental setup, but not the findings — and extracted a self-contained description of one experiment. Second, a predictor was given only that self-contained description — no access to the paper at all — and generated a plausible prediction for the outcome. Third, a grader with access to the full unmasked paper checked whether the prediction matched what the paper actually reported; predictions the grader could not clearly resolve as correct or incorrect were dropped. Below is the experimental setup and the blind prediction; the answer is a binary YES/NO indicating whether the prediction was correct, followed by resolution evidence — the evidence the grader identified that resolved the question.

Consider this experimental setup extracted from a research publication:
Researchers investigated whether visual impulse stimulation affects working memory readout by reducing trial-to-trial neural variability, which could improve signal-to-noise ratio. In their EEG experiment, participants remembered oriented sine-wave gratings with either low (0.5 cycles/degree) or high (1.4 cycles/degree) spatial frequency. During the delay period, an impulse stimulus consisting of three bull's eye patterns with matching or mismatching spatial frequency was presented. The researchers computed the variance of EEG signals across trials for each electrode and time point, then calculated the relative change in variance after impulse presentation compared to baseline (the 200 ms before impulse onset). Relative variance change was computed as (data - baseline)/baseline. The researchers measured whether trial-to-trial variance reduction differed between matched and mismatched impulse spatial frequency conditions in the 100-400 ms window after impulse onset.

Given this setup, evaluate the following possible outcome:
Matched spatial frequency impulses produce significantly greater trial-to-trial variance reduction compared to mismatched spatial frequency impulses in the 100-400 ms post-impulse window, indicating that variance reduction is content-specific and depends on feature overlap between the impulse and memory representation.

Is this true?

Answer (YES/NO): NO